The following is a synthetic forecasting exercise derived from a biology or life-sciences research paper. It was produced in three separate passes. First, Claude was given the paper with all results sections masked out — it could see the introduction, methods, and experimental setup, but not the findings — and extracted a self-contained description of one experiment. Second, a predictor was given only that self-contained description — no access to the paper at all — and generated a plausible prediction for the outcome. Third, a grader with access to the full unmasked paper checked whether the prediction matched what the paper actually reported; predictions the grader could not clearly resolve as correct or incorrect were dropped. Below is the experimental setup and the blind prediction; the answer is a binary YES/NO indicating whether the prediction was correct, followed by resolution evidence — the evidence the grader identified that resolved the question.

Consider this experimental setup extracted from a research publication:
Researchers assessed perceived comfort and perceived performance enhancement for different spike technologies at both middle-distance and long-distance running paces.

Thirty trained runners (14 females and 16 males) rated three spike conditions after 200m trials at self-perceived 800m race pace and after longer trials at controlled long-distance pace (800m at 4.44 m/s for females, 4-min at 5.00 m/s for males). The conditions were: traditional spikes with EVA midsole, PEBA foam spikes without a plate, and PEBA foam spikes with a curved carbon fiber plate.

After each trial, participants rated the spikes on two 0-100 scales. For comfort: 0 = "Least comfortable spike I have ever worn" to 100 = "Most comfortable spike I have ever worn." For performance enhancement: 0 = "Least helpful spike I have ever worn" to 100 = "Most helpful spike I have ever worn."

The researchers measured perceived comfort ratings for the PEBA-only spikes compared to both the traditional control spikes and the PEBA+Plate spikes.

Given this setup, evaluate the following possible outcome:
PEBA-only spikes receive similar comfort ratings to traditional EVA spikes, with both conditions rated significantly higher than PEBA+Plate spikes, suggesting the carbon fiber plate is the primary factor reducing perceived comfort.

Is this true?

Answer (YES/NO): NO